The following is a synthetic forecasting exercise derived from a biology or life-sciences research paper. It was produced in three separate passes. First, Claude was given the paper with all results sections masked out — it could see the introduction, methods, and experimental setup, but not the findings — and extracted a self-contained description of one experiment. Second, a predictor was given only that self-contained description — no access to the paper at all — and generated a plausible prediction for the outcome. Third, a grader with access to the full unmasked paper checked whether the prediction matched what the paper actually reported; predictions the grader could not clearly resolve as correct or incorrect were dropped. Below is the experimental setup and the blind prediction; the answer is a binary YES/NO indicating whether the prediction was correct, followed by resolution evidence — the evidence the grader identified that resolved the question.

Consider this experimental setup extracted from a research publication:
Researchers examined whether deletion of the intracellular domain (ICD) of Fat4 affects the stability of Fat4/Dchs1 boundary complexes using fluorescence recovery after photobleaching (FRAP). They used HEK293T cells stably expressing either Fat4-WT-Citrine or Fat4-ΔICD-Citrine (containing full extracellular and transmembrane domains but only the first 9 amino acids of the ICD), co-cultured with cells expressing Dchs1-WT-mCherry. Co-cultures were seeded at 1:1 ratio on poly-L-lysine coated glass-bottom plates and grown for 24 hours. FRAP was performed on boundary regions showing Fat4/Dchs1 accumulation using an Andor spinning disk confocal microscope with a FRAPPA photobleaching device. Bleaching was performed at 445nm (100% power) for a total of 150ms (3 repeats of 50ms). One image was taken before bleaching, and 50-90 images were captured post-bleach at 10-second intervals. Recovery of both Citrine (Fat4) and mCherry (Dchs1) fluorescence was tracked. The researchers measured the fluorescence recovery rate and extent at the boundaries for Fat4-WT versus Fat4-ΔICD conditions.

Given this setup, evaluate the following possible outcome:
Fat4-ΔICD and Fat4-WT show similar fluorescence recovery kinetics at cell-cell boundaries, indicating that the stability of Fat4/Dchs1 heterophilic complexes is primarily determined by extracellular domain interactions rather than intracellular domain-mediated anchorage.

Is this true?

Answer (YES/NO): YES